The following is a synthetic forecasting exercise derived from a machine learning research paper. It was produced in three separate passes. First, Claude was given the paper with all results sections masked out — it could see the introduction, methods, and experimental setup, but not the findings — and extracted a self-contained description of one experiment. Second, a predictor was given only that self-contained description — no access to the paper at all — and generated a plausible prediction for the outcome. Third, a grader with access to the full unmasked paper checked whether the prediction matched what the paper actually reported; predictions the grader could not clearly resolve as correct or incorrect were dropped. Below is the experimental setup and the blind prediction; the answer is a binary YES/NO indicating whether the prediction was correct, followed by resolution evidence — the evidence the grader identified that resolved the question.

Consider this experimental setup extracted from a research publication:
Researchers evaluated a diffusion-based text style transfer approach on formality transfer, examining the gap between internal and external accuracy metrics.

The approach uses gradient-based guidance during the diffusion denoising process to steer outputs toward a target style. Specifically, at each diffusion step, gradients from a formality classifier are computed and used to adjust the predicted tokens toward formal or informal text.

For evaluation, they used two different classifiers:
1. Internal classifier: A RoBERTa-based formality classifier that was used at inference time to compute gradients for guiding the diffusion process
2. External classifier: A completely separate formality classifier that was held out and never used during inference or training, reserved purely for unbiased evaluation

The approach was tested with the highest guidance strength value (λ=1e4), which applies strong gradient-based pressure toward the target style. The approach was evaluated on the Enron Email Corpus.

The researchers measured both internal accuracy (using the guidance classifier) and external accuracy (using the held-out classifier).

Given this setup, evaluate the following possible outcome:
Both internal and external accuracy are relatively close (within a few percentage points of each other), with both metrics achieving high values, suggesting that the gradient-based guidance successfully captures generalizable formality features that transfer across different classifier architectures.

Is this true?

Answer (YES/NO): NO